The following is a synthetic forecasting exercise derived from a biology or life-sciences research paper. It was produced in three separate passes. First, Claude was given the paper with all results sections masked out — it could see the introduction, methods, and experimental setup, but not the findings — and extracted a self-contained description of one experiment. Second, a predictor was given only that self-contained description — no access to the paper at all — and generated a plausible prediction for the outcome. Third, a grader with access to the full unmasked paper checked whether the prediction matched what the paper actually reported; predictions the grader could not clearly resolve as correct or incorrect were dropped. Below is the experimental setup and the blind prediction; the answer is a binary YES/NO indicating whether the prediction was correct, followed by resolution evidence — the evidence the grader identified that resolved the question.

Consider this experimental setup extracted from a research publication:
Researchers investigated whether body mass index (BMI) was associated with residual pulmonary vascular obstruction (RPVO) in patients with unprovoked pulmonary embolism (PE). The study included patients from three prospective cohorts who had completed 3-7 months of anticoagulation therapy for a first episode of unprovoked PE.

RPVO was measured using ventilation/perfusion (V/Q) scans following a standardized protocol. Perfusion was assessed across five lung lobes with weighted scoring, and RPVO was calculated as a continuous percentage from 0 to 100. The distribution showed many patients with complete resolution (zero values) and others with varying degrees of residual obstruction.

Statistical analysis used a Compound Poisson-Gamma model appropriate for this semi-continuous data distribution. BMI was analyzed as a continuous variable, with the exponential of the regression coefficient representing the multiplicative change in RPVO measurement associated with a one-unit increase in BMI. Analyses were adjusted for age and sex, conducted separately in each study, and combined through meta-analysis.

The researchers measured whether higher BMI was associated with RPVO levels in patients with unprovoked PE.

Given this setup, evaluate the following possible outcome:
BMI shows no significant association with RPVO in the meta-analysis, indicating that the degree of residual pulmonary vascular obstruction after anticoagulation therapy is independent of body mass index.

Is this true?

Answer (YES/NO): YES